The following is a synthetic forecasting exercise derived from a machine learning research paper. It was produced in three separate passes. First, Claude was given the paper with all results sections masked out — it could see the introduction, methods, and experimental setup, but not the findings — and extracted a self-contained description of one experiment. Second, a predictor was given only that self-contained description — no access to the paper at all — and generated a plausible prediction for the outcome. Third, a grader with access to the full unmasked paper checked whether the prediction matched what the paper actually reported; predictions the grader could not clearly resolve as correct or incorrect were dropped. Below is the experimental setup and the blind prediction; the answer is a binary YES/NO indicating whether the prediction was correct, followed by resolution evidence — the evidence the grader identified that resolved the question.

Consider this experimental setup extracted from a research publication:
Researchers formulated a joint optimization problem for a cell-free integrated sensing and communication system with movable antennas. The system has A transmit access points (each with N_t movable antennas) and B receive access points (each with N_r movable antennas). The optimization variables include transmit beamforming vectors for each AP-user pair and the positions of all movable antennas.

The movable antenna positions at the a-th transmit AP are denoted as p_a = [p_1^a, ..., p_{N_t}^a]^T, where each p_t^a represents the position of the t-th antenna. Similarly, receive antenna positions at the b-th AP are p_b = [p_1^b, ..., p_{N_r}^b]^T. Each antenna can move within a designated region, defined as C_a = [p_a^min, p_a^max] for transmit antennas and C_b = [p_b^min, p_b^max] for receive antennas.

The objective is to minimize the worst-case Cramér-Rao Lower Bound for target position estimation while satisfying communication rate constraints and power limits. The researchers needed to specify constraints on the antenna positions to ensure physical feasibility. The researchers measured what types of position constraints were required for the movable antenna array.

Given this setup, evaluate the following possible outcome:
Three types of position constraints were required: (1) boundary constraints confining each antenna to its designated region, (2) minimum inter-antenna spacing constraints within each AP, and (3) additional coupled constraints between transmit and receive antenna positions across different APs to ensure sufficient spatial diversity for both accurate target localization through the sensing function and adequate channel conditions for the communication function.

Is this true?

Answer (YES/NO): NO